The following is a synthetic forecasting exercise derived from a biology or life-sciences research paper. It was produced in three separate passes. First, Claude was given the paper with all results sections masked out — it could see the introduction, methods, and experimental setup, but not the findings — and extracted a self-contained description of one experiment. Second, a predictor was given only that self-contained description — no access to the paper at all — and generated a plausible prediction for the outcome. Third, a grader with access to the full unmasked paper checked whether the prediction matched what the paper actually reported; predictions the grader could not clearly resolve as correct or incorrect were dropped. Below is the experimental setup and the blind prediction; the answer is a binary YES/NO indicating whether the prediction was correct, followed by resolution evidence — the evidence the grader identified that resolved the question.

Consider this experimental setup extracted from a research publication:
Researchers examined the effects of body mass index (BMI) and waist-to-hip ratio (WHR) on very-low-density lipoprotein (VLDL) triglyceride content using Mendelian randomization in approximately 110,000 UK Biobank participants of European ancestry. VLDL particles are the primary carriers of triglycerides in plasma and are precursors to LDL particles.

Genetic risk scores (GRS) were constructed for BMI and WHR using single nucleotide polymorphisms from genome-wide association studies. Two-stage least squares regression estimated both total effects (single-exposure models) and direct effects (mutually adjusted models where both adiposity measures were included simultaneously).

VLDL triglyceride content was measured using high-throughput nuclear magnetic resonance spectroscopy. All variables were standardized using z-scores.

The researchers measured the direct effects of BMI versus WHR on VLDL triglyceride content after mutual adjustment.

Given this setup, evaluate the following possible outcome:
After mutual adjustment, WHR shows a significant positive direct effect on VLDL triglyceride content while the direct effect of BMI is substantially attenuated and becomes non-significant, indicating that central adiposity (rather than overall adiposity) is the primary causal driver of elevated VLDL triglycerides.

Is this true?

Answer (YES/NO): YES